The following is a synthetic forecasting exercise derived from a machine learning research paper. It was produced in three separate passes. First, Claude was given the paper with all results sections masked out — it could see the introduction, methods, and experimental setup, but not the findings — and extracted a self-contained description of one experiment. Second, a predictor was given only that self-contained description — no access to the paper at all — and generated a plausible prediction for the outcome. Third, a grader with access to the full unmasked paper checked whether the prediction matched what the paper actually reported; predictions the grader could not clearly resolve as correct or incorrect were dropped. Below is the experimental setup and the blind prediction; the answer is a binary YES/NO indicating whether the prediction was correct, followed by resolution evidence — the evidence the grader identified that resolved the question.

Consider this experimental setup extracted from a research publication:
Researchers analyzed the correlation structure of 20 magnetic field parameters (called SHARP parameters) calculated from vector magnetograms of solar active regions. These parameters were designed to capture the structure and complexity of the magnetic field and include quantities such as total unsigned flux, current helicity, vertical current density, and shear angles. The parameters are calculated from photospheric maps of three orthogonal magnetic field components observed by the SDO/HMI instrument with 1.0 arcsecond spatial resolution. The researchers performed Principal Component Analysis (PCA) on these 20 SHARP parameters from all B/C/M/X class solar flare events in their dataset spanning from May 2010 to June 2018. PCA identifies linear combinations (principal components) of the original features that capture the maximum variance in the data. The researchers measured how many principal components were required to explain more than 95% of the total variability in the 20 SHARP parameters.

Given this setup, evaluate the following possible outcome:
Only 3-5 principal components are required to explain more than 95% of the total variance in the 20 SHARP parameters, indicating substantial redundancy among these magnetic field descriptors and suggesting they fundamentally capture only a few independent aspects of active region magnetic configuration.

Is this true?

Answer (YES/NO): NO